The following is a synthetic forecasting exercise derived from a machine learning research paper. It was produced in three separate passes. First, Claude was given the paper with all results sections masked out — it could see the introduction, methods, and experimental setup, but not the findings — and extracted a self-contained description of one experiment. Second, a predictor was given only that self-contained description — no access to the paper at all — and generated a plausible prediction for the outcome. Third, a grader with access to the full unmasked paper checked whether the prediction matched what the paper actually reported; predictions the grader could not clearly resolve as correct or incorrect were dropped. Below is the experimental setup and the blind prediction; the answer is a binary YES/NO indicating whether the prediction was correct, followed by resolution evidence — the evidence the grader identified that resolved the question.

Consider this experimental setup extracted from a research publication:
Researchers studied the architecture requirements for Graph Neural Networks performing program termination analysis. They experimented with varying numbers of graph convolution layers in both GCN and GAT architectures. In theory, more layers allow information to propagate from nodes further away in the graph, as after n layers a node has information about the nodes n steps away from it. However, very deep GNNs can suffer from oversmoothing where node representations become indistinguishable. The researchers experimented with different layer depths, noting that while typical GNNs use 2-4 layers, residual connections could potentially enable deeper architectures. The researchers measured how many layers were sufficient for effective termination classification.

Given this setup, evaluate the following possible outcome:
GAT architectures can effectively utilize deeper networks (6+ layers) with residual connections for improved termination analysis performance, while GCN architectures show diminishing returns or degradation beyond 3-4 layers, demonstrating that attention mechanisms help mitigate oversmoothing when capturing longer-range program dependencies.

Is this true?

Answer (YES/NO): NO